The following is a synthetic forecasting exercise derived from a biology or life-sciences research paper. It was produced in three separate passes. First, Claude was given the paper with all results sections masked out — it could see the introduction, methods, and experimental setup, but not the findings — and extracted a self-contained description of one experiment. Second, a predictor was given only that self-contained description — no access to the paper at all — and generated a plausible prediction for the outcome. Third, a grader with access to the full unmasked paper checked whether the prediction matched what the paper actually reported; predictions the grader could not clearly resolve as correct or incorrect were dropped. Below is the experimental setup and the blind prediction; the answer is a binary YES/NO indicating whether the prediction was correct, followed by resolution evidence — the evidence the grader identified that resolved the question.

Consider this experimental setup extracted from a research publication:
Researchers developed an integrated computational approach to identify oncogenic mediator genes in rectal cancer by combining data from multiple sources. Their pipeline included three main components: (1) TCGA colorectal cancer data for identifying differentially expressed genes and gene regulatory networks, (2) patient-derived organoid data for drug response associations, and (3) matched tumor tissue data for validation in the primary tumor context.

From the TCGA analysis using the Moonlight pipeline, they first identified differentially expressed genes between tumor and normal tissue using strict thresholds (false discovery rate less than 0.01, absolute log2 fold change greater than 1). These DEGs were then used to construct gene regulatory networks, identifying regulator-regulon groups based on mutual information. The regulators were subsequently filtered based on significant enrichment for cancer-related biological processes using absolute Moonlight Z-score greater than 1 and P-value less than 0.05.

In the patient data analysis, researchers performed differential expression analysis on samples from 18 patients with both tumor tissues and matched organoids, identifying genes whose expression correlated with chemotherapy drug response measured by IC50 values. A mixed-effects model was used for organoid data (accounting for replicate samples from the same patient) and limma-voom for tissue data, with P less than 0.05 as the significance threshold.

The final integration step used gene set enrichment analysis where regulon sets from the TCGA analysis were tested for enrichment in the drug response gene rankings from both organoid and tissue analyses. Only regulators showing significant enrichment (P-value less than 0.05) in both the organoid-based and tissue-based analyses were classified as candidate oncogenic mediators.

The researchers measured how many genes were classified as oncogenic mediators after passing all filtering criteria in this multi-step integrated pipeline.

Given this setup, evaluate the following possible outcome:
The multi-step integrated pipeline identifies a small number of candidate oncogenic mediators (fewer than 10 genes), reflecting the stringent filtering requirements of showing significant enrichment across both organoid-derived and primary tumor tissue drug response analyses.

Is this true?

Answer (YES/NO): NO